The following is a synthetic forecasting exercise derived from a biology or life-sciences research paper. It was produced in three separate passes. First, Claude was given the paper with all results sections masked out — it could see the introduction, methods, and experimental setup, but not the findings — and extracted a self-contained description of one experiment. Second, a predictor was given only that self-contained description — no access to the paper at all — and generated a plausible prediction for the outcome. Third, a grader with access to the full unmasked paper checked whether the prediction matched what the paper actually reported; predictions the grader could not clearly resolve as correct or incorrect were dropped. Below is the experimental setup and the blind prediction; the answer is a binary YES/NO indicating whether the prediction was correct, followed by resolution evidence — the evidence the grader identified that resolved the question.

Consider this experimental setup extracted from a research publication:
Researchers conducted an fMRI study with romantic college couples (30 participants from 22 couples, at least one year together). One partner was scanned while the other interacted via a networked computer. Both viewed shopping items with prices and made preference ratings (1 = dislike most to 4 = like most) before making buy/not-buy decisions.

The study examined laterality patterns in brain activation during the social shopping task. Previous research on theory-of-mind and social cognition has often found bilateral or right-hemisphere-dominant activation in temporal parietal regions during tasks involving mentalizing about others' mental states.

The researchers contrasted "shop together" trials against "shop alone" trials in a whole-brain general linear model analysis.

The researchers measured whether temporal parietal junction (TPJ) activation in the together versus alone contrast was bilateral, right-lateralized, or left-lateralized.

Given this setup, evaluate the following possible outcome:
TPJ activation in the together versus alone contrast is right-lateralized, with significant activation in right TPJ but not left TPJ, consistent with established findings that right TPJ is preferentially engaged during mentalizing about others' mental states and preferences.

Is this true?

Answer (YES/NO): NO